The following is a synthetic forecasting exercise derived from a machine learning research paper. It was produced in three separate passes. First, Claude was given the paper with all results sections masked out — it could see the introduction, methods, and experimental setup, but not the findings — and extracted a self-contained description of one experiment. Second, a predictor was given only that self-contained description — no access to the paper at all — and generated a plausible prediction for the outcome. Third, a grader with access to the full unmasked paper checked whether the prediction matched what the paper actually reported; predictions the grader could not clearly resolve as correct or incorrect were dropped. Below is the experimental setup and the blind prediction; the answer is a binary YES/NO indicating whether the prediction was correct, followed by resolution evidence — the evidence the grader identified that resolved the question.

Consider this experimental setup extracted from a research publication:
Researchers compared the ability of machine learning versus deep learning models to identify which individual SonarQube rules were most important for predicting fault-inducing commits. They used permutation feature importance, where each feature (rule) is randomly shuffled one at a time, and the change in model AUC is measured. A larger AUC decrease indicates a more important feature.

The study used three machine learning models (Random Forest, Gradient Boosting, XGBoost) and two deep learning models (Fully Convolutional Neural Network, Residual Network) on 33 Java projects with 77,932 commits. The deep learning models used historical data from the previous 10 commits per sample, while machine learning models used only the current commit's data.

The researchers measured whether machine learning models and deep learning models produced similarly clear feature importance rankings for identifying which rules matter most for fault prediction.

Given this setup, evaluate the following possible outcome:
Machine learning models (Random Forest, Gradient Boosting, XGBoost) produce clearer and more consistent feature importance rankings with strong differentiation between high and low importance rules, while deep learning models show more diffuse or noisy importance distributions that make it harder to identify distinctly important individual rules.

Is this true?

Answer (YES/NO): NO